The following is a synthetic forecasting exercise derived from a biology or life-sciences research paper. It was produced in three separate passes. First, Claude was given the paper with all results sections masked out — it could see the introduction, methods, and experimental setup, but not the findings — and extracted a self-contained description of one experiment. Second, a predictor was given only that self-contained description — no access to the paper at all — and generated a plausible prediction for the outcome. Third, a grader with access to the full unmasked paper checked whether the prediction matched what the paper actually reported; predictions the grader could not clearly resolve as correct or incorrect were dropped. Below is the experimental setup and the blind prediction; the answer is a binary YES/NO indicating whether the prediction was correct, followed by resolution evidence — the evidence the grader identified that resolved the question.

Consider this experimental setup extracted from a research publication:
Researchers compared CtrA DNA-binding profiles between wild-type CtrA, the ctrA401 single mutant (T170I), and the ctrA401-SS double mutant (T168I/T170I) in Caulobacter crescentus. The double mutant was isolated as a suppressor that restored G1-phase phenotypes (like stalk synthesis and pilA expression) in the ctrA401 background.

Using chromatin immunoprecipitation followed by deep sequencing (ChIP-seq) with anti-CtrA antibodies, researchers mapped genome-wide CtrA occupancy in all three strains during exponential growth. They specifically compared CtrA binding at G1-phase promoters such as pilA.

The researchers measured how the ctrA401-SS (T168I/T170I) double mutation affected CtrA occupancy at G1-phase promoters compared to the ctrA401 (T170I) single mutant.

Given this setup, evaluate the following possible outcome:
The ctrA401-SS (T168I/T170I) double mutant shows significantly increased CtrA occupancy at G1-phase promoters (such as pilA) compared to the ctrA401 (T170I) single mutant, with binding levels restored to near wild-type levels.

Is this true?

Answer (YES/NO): YES